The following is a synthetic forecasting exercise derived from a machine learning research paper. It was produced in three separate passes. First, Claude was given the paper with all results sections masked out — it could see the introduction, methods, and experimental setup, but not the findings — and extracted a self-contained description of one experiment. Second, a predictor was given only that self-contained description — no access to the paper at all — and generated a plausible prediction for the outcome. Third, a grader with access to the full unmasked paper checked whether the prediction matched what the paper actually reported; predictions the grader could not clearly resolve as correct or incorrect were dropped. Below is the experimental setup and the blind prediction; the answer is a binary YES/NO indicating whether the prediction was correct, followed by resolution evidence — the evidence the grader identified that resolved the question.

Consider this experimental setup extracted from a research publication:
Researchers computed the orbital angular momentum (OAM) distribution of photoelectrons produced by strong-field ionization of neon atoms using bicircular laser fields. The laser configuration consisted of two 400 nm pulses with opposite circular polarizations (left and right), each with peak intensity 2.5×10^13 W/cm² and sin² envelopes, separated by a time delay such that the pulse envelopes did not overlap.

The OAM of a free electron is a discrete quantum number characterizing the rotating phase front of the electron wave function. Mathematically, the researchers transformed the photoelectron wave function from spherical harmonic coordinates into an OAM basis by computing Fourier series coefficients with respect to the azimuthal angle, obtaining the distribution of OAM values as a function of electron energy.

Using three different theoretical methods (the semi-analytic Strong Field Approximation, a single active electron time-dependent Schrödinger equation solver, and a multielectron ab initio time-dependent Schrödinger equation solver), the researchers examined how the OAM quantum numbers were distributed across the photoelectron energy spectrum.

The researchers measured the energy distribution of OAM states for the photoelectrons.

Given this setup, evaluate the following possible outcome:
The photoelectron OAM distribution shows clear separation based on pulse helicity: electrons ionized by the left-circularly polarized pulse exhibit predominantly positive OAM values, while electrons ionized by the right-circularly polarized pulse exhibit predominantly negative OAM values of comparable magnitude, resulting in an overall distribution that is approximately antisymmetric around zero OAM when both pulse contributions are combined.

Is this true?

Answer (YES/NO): NO